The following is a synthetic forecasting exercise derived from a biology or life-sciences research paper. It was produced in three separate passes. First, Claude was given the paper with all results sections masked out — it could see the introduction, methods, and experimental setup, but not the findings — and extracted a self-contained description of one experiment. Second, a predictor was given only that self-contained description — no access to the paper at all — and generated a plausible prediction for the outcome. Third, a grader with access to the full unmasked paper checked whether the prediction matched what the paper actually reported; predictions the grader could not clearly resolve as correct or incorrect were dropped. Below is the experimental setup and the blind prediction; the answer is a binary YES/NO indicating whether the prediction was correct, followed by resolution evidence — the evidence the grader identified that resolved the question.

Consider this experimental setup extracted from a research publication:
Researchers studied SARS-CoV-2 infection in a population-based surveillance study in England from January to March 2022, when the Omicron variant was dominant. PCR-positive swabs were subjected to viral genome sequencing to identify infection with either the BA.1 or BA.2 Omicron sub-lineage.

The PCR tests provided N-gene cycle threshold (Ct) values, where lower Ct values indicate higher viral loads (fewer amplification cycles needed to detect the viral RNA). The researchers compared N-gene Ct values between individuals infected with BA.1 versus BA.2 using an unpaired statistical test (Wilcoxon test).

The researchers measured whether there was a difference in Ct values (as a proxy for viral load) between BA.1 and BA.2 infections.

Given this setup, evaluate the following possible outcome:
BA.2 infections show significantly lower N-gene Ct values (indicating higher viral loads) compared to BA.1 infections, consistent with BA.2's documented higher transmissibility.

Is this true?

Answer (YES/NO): YES